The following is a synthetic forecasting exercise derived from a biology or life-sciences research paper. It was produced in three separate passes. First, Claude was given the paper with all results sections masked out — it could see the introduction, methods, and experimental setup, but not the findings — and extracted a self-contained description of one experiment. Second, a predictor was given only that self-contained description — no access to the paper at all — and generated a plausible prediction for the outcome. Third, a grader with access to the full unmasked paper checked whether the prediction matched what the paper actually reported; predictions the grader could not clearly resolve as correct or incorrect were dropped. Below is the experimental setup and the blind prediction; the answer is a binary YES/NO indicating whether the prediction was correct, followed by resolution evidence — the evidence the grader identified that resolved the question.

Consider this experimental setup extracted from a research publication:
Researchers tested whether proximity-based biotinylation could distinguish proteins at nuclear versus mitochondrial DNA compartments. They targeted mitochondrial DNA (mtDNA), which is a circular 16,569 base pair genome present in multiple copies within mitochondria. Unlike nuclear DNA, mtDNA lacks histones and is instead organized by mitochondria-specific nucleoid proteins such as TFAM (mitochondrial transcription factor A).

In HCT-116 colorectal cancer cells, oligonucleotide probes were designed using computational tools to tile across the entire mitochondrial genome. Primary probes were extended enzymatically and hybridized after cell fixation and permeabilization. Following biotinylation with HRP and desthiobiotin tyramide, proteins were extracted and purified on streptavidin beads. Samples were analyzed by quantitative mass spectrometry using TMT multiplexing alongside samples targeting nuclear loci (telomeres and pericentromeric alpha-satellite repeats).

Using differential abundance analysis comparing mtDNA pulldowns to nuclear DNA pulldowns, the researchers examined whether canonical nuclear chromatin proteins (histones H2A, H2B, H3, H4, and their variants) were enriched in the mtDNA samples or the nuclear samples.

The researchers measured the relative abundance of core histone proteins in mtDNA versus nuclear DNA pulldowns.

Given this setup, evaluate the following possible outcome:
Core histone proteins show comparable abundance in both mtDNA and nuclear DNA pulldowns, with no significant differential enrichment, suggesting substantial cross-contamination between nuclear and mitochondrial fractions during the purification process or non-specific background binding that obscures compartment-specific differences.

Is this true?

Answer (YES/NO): NO